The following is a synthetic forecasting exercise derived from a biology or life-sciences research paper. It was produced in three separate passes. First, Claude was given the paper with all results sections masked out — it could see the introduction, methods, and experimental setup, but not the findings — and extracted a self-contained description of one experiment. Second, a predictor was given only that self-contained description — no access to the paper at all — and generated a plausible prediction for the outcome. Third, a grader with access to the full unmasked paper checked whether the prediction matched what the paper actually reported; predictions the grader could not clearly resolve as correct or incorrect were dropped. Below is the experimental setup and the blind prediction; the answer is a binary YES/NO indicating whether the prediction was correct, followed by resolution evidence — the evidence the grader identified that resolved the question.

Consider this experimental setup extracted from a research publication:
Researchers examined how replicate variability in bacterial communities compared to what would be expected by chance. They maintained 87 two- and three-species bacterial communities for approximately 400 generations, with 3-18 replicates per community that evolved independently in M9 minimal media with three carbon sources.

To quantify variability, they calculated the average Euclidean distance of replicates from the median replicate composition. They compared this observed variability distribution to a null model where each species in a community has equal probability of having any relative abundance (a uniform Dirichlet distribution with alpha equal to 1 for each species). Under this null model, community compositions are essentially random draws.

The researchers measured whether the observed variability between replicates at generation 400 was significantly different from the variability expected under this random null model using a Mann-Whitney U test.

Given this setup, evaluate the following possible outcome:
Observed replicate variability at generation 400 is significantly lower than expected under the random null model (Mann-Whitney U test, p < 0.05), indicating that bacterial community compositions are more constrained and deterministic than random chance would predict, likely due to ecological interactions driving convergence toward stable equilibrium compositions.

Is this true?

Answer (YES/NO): YES